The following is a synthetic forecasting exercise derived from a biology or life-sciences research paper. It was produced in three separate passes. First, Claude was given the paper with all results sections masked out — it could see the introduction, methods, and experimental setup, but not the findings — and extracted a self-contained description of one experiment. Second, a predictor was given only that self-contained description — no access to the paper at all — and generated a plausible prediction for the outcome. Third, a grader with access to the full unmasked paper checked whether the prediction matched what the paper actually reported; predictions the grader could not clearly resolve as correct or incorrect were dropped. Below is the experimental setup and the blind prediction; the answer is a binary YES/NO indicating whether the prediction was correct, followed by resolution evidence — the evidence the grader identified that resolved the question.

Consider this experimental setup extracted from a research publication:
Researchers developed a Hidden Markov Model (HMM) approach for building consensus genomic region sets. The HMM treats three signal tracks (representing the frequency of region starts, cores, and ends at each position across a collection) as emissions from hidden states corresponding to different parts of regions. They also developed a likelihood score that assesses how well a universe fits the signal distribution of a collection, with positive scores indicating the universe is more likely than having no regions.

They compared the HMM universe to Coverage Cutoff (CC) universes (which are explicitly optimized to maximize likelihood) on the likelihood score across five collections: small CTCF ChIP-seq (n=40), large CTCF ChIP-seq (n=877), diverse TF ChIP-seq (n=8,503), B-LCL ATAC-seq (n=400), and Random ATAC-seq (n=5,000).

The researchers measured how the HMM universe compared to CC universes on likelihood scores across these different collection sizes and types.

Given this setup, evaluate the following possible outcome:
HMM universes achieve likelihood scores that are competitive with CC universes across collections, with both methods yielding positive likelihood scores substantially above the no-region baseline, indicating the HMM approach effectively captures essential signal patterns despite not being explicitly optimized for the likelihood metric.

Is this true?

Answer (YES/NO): NO